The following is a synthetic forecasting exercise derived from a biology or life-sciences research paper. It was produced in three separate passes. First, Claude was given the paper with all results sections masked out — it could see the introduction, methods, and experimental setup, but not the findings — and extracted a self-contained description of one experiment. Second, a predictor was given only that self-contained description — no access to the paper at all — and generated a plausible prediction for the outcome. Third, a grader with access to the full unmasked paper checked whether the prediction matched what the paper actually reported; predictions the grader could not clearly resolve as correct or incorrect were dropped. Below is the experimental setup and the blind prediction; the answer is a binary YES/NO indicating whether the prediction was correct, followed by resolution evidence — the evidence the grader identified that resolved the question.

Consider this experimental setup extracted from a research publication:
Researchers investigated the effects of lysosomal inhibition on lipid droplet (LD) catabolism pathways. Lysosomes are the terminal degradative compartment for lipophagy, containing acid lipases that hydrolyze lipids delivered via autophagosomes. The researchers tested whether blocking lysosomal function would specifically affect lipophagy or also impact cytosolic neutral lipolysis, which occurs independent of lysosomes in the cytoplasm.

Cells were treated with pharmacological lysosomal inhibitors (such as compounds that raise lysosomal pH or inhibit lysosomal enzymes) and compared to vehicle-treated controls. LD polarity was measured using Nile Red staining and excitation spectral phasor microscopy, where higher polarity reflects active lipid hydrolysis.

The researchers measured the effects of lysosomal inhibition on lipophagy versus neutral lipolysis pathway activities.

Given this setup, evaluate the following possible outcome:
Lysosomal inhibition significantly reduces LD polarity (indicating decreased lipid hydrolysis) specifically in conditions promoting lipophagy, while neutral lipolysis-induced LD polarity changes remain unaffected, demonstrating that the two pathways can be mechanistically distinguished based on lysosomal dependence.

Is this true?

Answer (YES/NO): NO